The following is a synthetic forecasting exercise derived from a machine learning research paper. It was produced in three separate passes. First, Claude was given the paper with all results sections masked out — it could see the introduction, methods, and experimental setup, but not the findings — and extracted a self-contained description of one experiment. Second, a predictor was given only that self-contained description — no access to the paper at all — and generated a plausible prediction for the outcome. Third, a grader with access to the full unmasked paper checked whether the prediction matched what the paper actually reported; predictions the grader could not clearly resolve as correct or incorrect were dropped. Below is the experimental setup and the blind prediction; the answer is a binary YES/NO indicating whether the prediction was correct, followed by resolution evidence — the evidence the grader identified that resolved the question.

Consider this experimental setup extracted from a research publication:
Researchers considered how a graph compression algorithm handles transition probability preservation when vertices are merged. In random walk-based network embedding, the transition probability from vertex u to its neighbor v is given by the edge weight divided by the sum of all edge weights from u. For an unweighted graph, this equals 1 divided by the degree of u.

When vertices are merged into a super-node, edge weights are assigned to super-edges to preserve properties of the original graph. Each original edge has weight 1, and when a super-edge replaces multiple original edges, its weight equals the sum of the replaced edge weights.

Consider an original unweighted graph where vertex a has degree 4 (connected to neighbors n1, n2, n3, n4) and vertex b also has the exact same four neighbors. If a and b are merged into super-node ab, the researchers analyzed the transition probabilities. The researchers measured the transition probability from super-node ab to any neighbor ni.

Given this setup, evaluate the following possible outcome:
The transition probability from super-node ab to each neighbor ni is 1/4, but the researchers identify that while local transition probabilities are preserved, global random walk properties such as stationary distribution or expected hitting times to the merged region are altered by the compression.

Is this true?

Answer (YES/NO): NO